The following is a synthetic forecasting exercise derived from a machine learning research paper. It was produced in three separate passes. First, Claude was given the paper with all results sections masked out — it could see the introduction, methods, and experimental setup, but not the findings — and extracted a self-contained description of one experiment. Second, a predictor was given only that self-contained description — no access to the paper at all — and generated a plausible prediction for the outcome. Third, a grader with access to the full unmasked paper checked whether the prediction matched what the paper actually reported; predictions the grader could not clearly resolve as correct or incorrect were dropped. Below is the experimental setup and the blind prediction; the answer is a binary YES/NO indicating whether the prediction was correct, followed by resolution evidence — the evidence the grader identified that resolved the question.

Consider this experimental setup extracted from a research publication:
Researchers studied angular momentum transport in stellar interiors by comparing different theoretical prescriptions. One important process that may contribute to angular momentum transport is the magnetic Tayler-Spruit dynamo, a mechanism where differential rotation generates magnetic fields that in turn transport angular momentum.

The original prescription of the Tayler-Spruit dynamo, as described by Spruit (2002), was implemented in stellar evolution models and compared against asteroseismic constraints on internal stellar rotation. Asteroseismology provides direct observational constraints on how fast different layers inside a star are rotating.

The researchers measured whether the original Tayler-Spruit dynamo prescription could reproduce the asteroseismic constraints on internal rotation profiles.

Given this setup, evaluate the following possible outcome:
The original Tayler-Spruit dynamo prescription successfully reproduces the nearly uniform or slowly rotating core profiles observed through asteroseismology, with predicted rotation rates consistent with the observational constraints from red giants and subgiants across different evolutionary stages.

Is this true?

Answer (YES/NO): NO